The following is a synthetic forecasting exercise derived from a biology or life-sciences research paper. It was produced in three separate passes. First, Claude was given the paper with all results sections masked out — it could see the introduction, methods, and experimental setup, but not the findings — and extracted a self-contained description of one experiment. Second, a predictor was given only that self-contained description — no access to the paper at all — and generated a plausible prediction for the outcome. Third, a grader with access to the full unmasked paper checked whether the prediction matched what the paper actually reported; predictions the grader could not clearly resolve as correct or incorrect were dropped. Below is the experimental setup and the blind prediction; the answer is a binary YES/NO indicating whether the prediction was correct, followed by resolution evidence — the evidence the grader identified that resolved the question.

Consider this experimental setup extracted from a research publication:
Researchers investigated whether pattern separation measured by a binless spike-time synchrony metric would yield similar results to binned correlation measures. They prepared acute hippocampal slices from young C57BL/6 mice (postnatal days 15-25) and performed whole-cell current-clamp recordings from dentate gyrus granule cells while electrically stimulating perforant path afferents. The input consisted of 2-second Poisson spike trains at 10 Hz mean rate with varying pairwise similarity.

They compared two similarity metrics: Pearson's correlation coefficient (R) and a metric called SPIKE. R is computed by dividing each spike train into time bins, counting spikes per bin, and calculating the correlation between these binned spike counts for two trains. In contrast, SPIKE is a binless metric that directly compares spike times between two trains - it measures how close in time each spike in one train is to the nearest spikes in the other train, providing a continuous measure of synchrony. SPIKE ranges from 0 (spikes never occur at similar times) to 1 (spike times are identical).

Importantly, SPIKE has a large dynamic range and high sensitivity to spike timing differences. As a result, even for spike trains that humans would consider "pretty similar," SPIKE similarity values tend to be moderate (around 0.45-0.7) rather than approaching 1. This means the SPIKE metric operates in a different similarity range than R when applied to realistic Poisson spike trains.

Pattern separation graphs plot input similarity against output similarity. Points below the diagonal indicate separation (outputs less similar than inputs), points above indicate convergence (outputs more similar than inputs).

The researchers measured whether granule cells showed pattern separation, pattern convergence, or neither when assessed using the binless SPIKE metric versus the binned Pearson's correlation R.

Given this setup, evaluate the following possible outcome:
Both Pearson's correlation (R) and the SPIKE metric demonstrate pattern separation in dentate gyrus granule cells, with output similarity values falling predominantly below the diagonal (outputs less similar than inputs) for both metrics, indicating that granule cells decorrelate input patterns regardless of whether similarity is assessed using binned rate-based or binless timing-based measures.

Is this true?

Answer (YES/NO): YES